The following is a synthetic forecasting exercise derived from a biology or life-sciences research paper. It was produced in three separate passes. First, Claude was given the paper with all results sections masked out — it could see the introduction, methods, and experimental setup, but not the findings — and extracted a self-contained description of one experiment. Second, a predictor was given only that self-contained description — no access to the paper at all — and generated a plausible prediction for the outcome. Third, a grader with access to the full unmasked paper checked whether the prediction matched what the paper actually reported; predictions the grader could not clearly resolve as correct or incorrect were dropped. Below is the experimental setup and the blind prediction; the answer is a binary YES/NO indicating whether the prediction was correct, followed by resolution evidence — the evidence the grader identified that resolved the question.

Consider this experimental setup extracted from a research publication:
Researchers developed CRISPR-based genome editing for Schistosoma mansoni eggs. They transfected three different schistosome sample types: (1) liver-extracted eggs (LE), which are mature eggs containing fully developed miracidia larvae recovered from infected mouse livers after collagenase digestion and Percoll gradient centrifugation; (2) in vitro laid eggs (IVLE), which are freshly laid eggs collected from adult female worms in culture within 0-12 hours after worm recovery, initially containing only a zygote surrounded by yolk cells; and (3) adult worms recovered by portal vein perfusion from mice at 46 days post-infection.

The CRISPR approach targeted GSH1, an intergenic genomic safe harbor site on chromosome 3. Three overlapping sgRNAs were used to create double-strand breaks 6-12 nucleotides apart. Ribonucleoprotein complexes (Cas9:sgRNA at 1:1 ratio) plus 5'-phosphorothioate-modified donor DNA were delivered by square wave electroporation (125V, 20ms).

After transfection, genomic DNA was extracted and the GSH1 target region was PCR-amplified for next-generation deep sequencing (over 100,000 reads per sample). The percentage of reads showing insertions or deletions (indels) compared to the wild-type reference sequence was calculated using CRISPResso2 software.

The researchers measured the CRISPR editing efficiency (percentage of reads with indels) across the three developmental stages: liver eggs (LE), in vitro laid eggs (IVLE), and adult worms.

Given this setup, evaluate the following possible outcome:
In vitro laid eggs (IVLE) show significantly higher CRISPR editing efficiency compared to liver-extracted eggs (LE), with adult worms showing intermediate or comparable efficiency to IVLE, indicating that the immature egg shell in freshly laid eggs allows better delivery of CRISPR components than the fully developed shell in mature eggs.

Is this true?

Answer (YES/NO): NO